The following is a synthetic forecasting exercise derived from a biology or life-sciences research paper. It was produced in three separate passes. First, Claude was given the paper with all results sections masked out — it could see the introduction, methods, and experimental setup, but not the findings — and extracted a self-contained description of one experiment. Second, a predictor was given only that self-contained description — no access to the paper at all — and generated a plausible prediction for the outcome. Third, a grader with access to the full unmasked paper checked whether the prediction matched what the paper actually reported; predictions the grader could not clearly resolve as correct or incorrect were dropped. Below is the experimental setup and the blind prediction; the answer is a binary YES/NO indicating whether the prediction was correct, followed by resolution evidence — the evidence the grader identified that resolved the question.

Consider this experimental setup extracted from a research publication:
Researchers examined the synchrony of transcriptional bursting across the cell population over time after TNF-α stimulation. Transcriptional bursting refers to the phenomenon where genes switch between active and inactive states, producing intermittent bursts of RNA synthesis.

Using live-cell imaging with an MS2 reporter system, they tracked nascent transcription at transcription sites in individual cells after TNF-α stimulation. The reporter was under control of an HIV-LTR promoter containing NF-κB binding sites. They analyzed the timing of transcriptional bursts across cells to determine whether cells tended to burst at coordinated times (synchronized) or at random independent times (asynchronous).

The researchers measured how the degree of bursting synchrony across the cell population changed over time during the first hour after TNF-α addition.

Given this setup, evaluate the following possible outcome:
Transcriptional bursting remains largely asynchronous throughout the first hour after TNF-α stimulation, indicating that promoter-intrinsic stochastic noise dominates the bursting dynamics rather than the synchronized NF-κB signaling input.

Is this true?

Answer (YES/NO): NO